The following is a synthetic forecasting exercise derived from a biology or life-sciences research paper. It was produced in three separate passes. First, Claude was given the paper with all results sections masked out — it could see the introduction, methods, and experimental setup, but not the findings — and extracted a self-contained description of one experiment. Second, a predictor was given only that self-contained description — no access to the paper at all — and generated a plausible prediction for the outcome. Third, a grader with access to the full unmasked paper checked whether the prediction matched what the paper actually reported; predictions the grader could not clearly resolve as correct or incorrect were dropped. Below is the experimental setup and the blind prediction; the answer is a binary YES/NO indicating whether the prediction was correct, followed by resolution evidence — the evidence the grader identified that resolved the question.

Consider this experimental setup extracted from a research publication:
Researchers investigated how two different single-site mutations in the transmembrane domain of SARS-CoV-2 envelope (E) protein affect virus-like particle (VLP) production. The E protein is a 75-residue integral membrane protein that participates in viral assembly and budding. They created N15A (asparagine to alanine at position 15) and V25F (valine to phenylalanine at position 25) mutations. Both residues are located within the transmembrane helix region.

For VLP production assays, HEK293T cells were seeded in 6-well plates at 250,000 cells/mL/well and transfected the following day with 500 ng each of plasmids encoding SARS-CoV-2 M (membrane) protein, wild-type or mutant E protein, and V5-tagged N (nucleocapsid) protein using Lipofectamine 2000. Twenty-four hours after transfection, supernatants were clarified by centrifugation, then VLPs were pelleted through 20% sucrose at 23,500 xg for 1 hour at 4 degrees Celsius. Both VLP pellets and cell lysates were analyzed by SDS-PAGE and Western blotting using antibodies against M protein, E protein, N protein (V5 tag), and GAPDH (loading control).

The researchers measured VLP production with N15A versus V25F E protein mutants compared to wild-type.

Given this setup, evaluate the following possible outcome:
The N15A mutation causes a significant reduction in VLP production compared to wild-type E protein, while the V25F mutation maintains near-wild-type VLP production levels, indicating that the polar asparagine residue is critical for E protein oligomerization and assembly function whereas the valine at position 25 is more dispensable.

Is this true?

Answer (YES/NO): NO